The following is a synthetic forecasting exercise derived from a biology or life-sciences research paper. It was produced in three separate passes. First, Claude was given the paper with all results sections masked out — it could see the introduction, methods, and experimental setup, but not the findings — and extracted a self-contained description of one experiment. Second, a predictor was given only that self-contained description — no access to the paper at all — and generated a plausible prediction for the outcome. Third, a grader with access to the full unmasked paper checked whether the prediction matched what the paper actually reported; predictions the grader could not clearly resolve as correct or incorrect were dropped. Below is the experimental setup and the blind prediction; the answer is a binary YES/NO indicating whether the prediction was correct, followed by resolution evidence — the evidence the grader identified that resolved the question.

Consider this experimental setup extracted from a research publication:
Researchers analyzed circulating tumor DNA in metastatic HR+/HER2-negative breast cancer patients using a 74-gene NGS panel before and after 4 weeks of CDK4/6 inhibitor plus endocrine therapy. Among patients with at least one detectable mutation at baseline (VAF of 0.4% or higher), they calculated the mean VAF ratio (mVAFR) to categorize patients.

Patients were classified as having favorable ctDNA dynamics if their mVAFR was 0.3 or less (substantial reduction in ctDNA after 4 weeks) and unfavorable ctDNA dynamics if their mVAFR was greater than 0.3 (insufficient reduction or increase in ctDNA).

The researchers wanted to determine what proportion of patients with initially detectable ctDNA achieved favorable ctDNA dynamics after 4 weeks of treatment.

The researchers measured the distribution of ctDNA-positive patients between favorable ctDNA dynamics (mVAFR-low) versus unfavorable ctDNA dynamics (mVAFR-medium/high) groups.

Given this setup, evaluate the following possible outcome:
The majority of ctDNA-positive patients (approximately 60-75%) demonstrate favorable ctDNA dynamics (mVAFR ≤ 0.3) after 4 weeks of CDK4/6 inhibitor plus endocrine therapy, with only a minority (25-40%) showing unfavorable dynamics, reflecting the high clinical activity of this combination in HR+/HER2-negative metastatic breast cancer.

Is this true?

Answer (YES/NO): NO